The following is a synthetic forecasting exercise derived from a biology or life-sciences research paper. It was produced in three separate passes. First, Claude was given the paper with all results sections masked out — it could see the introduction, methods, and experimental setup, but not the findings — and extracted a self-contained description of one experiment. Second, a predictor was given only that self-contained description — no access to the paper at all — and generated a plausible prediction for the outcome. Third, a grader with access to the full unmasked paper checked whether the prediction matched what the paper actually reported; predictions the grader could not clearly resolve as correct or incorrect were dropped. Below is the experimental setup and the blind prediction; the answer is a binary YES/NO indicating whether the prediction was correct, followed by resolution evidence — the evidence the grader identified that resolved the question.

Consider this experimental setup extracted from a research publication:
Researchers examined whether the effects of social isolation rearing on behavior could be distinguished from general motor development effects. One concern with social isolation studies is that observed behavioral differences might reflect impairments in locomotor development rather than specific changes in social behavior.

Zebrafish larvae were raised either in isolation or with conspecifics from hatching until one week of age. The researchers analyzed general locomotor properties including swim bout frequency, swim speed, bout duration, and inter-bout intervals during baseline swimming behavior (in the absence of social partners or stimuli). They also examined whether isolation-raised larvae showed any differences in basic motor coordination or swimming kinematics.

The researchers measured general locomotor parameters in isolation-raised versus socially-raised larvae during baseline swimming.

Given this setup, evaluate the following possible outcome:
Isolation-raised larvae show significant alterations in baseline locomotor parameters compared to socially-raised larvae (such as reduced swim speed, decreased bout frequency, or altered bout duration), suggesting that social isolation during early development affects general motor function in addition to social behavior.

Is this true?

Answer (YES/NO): YES